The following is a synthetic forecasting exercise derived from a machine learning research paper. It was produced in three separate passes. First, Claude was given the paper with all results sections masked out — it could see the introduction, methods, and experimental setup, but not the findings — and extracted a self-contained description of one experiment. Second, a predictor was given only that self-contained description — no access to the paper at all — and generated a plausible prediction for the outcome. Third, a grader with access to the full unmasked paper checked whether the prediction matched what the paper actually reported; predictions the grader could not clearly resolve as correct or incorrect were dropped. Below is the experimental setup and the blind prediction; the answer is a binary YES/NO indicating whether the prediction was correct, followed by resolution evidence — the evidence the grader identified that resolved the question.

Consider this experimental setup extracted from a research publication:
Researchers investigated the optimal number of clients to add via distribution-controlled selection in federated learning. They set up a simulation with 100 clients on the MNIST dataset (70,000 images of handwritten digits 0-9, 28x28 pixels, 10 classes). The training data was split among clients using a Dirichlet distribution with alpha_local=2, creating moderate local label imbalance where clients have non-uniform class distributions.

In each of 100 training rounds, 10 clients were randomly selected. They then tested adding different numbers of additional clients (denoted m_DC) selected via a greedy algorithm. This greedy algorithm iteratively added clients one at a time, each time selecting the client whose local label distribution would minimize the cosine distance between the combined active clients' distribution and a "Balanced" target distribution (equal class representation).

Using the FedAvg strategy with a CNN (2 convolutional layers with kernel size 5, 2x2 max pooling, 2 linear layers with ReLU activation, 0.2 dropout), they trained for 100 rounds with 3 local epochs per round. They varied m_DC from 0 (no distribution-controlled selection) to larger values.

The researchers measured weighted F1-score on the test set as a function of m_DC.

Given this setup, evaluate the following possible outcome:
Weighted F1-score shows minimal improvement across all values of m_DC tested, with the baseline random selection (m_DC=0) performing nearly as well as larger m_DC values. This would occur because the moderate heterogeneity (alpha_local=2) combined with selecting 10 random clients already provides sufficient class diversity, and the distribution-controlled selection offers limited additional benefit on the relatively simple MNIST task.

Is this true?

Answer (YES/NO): NO